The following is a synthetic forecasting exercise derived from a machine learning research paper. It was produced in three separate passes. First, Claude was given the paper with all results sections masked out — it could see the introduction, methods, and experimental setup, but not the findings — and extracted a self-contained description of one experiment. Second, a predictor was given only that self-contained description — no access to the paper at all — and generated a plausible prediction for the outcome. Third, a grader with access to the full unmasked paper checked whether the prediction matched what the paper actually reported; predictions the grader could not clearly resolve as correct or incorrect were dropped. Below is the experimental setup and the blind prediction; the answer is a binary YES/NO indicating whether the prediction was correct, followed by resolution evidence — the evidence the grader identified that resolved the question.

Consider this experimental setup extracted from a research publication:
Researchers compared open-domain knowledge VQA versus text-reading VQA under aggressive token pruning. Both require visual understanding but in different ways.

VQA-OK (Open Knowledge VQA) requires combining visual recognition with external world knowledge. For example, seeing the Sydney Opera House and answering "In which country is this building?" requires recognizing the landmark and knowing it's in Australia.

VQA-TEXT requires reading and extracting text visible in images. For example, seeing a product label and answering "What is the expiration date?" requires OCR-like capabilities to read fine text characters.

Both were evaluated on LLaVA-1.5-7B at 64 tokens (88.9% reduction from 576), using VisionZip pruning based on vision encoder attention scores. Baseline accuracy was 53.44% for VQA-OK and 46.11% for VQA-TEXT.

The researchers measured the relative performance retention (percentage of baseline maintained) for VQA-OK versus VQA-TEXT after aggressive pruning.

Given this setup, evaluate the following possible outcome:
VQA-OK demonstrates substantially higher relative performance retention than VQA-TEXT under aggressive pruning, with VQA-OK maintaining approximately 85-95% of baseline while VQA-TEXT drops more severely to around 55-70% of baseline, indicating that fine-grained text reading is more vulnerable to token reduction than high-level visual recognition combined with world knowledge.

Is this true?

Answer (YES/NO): NO